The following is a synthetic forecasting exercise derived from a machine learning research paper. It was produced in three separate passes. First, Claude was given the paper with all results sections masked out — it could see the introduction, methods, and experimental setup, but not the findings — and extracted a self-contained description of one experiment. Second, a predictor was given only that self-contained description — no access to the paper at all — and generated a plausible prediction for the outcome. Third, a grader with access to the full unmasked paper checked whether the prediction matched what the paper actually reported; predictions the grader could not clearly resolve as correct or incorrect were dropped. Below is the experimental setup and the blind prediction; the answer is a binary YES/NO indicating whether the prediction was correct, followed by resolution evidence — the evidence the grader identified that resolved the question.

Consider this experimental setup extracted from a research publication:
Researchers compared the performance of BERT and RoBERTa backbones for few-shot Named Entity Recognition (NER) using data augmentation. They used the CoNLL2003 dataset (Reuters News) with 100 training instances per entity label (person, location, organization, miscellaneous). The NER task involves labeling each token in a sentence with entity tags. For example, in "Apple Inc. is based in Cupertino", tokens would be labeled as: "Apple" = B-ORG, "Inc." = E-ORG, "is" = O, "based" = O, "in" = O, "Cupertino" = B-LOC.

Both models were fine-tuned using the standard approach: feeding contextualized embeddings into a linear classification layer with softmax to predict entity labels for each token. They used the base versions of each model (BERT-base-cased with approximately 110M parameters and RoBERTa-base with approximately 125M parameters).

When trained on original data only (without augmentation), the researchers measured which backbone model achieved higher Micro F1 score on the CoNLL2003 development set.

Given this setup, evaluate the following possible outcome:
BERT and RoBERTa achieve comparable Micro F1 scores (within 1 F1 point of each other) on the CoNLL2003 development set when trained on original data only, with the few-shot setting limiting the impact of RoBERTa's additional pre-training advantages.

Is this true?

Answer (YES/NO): NO